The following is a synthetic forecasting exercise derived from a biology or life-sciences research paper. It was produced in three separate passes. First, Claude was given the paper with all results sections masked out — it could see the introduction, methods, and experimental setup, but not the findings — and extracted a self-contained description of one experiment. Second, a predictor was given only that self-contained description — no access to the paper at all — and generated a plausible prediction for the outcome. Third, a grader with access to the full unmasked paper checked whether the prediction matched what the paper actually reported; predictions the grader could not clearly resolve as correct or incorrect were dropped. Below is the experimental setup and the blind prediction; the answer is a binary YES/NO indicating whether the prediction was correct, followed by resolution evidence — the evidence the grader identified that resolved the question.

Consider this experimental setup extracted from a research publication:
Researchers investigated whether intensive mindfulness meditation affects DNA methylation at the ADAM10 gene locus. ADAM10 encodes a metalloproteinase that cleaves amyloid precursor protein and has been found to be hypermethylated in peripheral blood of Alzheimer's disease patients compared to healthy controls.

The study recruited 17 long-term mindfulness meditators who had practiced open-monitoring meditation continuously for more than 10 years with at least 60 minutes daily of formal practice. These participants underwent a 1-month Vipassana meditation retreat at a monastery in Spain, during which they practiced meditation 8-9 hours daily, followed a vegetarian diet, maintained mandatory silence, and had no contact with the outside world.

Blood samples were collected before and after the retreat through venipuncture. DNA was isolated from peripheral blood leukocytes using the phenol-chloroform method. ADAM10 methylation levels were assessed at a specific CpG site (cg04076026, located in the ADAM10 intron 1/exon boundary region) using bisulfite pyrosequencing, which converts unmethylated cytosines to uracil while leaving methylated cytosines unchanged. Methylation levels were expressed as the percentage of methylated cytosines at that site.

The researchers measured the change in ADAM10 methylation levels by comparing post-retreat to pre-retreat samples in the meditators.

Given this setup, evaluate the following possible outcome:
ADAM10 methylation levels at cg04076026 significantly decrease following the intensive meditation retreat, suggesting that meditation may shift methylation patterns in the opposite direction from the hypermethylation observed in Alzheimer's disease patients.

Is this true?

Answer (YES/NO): NO